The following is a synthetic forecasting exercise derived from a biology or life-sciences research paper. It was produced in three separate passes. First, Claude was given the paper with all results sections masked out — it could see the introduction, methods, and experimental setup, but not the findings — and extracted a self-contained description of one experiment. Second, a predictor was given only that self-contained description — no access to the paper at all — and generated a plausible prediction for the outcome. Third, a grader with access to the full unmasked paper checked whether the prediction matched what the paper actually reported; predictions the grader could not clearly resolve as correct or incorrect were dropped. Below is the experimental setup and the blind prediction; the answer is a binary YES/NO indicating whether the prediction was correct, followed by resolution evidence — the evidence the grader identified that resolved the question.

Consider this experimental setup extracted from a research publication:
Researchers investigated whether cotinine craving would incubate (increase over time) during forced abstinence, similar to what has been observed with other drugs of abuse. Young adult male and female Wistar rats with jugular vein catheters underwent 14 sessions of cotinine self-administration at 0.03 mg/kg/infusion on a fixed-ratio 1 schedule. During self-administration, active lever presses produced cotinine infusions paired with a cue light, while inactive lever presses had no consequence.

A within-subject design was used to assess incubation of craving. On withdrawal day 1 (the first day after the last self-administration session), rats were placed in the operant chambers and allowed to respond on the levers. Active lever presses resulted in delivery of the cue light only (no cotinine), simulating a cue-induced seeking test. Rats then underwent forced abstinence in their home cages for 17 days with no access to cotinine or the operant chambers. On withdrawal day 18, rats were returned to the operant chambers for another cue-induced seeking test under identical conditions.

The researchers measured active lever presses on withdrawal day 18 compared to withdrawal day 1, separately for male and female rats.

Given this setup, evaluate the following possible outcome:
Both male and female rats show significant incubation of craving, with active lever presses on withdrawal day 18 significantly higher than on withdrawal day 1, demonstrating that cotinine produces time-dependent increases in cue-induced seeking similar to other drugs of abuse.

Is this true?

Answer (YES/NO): YES